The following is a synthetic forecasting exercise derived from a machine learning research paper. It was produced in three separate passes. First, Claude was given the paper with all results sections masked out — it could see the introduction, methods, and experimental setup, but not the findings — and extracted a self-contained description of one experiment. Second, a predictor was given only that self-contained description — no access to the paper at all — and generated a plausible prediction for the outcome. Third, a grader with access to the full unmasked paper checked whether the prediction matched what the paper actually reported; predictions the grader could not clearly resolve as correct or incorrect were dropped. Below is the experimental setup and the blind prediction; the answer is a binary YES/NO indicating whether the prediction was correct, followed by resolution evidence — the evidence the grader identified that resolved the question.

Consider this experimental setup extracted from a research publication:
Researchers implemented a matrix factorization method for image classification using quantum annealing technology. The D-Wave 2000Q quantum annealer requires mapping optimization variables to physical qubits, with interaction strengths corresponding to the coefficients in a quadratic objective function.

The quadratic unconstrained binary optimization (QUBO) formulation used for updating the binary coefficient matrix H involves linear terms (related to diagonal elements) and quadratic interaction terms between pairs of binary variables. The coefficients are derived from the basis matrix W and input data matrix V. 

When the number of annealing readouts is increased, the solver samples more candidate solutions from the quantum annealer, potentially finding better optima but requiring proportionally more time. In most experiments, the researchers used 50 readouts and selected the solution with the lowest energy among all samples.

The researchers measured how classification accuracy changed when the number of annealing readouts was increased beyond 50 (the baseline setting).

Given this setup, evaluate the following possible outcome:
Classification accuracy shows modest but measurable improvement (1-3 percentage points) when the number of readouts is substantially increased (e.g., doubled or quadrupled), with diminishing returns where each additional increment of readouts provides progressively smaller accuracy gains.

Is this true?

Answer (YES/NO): NO